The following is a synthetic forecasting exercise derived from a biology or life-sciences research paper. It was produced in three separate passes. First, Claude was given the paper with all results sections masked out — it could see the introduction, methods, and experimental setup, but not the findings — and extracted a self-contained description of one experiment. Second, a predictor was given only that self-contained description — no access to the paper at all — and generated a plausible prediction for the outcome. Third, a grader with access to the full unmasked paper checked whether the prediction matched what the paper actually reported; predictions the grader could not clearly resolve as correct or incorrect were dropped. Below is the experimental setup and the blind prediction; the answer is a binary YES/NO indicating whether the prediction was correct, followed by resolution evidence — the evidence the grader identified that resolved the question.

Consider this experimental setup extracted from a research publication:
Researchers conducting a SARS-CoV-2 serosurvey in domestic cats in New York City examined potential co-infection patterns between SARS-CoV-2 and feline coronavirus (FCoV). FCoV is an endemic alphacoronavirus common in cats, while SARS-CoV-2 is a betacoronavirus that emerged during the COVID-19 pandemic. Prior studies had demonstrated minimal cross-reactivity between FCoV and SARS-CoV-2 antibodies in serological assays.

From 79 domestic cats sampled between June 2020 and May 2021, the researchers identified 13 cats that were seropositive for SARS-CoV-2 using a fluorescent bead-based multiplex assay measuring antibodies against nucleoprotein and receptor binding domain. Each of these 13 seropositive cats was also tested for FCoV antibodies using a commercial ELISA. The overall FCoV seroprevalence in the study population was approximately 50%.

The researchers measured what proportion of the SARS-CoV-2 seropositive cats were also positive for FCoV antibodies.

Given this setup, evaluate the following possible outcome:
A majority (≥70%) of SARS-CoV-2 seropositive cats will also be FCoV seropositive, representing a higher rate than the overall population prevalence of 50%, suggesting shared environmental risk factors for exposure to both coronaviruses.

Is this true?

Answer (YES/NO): NO